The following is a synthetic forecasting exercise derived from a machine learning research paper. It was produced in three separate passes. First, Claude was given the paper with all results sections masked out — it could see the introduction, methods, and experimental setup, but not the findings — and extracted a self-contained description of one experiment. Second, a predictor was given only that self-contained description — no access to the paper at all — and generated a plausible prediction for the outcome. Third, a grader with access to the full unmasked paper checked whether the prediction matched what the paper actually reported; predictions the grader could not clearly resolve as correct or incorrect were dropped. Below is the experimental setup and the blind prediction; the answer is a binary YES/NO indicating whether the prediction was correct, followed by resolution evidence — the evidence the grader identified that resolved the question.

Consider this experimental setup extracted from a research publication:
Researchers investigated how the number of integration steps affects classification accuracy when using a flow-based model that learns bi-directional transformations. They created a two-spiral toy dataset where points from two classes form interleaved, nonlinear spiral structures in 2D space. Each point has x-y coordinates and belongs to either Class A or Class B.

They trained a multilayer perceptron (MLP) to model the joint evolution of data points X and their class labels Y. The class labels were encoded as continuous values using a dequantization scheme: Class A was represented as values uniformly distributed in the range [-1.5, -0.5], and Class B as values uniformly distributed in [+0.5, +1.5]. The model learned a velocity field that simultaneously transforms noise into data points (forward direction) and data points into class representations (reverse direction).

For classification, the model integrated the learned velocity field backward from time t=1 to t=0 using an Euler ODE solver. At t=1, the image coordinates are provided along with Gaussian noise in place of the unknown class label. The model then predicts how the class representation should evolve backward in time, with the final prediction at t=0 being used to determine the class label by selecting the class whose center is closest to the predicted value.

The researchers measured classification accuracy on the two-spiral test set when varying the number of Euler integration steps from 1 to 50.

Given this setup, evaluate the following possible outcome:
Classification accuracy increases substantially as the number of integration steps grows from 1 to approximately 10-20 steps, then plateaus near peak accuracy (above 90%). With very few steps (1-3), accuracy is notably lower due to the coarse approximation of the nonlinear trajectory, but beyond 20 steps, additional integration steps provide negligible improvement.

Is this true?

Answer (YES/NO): NO